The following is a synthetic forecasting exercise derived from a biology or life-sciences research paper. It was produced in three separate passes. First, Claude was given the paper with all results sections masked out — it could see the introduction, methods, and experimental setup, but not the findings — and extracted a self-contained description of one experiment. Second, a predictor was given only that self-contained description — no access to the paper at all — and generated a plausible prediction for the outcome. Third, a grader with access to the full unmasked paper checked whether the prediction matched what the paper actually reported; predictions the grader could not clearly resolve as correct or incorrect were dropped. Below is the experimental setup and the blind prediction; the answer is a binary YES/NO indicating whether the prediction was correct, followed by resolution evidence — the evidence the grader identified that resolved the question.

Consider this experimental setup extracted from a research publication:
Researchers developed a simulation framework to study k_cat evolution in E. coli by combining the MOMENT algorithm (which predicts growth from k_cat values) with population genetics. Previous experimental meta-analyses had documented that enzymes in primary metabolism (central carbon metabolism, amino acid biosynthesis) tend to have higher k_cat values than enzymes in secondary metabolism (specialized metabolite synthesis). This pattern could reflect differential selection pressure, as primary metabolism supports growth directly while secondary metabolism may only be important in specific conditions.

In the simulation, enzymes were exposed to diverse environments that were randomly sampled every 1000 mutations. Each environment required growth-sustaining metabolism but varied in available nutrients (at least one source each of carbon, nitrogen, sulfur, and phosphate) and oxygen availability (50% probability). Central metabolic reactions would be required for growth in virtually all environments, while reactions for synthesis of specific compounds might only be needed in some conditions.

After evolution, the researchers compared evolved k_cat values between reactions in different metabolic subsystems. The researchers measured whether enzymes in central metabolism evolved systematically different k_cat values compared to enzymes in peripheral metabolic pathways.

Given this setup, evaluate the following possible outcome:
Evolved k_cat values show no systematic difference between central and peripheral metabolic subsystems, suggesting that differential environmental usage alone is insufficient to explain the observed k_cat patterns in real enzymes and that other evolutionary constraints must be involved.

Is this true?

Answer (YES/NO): NO